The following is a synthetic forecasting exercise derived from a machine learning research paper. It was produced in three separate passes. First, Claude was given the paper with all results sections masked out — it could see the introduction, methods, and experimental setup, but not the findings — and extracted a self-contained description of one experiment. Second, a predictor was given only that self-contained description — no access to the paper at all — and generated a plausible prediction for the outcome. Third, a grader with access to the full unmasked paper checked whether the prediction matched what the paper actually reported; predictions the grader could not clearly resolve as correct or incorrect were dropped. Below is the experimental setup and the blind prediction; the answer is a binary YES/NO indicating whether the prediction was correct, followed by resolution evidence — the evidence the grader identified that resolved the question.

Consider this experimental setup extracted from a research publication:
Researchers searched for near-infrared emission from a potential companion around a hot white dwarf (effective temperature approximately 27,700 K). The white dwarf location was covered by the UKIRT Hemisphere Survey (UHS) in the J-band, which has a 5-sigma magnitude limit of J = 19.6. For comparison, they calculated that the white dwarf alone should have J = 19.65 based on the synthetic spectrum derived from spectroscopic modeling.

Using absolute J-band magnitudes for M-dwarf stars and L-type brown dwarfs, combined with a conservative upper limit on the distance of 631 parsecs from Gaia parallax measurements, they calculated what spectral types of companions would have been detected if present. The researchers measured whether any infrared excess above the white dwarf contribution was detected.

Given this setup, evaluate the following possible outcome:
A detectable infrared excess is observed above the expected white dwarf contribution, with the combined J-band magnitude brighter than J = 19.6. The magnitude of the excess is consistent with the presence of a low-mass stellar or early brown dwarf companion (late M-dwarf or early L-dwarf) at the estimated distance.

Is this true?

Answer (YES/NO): NO